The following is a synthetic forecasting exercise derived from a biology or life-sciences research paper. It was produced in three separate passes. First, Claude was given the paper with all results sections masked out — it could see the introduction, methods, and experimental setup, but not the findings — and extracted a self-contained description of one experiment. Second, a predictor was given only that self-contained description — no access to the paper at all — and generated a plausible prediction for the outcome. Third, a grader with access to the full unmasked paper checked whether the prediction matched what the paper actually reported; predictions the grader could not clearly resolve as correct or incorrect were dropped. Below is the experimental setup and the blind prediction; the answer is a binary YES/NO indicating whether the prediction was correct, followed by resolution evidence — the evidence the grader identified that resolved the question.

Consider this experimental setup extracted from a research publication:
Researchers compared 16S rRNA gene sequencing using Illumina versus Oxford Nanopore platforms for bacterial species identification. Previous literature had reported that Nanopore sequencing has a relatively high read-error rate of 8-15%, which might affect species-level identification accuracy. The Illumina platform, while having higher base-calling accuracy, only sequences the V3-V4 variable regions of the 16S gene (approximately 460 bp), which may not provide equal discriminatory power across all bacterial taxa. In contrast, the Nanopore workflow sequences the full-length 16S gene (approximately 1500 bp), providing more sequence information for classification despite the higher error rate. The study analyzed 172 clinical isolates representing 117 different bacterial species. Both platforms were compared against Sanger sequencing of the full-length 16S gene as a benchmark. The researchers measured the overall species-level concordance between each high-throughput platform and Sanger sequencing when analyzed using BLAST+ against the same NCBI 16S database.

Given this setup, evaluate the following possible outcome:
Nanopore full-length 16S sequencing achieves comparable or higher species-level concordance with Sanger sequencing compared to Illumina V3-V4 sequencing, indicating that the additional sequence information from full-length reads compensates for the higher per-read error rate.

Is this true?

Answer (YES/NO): YES